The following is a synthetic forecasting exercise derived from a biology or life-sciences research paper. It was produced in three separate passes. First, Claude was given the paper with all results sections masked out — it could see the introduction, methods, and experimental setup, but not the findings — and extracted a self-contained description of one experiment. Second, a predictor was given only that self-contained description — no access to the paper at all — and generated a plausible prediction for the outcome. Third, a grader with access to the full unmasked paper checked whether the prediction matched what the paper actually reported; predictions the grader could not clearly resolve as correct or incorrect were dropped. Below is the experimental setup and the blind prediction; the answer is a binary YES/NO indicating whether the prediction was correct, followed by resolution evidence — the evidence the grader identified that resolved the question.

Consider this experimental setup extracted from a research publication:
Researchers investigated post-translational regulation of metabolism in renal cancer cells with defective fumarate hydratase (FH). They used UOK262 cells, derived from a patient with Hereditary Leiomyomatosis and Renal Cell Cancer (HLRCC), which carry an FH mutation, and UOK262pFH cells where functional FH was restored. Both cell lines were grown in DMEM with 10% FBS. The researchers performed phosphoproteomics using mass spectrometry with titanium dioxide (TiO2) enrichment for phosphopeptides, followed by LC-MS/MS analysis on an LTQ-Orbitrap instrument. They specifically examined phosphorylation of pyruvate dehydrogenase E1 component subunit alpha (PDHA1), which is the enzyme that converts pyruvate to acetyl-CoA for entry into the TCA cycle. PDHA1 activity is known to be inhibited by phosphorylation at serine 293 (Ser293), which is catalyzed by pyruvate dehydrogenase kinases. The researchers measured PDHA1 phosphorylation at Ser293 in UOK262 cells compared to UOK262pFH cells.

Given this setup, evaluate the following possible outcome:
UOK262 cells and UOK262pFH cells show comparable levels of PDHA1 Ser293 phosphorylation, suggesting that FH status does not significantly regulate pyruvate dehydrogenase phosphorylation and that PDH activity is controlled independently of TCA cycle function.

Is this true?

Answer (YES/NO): NO